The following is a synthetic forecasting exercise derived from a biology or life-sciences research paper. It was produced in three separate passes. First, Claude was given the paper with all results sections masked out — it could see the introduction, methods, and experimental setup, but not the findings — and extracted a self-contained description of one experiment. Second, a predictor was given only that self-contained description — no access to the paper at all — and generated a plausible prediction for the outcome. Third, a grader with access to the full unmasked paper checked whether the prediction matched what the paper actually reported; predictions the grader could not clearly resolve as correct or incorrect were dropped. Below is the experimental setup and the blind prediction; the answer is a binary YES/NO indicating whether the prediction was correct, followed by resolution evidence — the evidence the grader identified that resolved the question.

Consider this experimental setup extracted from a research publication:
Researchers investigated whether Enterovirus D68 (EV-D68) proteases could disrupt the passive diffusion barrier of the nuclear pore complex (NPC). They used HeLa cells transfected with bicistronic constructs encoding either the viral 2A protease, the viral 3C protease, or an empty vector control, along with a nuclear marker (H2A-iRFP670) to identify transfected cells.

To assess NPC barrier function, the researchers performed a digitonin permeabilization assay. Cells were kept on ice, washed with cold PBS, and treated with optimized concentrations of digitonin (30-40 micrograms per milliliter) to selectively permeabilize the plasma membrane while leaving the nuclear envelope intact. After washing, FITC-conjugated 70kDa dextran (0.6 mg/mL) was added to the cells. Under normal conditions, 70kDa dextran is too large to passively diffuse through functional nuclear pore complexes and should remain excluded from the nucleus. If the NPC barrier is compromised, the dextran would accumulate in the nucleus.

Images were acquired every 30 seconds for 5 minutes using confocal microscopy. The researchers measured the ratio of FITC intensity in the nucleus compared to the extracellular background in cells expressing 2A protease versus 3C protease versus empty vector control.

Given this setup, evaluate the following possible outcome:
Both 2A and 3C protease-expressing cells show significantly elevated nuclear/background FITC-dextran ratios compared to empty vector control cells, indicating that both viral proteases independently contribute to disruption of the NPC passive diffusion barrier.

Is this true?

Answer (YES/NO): NO